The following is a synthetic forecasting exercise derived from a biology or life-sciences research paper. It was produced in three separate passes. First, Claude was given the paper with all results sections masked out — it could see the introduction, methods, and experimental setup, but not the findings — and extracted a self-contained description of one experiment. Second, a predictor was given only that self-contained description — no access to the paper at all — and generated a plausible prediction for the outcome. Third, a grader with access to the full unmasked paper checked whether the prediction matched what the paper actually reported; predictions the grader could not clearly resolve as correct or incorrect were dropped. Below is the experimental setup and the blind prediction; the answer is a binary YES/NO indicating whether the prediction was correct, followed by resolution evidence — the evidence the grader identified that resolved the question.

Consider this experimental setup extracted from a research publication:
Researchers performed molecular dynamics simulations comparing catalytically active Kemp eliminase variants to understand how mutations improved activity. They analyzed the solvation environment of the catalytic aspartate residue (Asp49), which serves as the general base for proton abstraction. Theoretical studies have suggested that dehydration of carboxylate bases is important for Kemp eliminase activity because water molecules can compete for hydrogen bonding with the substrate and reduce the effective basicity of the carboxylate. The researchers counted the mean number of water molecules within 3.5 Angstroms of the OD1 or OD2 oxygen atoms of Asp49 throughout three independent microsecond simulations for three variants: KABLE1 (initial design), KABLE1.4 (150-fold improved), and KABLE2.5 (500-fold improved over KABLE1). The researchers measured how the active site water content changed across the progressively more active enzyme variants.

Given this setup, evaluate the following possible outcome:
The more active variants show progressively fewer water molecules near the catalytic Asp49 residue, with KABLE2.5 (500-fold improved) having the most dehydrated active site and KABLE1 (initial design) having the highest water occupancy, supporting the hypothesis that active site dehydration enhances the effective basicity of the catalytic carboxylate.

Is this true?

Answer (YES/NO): YES